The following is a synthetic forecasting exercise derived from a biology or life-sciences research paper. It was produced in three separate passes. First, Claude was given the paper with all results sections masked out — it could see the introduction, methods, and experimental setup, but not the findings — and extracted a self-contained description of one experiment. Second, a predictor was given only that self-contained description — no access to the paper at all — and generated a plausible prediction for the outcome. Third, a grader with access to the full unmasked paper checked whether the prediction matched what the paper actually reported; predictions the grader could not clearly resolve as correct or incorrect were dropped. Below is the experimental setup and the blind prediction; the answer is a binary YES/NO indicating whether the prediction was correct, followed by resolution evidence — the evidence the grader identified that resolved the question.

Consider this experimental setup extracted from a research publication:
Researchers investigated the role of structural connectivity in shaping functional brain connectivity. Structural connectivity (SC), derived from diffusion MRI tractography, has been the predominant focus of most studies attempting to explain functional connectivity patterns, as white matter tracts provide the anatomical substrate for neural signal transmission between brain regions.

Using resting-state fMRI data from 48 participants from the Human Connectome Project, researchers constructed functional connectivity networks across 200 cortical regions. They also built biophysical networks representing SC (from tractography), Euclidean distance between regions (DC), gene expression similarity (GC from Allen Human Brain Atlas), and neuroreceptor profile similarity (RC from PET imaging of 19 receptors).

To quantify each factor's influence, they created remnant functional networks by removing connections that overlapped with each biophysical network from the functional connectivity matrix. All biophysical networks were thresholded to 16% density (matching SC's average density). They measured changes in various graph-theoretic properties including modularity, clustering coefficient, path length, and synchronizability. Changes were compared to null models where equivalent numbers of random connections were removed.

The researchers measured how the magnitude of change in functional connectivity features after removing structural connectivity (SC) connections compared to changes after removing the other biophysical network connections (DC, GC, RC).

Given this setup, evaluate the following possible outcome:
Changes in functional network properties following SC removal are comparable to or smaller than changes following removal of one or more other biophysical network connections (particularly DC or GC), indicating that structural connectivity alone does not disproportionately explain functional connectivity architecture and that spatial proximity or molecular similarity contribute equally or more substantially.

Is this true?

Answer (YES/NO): YES